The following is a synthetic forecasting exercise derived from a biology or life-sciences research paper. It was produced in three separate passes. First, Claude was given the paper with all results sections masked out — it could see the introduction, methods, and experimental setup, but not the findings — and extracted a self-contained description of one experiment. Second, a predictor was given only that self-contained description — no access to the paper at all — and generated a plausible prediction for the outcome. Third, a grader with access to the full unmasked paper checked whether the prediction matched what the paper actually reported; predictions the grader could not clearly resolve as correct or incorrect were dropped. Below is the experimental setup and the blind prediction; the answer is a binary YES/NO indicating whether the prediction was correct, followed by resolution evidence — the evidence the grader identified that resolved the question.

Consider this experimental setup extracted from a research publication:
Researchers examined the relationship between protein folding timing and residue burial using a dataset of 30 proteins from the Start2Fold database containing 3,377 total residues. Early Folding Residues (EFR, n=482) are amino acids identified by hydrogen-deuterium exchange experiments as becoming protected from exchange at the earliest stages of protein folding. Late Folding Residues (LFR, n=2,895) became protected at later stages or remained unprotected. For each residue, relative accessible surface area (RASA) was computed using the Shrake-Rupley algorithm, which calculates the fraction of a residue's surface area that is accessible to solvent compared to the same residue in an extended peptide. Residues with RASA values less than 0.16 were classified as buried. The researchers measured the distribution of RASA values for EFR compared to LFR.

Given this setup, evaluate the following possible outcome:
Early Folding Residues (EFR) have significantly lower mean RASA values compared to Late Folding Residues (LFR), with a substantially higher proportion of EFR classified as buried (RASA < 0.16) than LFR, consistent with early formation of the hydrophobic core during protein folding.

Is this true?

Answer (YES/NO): YES